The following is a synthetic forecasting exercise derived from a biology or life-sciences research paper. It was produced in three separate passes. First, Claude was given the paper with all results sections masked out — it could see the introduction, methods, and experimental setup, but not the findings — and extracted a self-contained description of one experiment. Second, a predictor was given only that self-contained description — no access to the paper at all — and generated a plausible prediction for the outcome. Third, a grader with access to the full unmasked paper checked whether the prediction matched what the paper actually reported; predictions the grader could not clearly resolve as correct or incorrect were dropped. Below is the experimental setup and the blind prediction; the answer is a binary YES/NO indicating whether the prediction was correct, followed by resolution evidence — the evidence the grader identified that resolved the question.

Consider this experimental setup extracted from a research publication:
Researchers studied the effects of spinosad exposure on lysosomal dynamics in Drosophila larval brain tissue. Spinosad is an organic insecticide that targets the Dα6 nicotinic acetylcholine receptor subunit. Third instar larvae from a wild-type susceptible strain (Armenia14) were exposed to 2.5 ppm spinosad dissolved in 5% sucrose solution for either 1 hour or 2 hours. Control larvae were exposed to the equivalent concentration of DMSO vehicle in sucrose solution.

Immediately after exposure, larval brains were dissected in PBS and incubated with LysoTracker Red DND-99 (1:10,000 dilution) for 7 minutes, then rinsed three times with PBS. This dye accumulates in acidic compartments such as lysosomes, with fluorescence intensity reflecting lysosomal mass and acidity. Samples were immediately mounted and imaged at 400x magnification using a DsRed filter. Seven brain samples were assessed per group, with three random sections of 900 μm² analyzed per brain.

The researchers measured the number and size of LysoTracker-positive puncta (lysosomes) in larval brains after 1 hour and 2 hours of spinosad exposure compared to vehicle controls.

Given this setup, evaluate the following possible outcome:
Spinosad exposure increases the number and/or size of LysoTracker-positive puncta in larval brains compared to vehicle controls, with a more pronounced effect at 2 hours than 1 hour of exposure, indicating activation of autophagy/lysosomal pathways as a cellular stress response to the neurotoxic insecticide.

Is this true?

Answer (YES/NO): NO